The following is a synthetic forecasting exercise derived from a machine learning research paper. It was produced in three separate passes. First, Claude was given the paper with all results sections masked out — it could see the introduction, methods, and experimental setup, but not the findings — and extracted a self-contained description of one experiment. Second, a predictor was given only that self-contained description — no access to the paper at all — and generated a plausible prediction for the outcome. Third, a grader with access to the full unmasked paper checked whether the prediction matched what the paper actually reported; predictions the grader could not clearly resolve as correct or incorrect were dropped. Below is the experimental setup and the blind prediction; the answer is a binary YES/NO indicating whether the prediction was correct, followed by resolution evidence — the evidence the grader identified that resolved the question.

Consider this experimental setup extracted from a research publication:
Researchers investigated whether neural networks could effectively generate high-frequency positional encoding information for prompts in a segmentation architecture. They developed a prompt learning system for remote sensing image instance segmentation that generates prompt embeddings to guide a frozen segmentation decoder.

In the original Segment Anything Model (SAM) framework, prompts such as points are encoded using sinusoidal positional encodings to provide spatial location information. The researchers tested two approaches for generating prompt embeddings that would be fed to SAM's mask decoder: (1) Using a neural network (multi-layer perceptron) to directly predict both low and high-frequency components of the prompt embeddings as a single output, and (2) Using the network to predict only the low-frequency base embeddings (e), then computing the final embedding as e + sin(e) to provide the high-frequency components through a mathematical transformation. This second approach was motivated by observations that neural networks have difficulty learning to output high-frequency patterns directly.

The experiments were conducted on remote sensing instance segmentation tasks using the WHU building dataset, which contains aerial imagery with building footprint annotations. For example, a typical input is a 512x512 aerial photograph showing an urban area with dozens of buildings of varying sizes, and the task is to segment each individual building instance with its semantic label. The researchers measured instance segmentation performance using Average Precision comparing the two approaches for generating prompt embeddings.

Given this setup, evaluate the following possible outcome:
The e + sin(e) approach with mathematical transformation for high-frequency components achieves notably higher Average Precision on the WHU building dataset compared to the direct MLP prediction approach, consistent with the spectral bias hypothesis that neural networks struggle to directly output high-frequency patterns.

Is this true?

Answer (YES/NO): YES